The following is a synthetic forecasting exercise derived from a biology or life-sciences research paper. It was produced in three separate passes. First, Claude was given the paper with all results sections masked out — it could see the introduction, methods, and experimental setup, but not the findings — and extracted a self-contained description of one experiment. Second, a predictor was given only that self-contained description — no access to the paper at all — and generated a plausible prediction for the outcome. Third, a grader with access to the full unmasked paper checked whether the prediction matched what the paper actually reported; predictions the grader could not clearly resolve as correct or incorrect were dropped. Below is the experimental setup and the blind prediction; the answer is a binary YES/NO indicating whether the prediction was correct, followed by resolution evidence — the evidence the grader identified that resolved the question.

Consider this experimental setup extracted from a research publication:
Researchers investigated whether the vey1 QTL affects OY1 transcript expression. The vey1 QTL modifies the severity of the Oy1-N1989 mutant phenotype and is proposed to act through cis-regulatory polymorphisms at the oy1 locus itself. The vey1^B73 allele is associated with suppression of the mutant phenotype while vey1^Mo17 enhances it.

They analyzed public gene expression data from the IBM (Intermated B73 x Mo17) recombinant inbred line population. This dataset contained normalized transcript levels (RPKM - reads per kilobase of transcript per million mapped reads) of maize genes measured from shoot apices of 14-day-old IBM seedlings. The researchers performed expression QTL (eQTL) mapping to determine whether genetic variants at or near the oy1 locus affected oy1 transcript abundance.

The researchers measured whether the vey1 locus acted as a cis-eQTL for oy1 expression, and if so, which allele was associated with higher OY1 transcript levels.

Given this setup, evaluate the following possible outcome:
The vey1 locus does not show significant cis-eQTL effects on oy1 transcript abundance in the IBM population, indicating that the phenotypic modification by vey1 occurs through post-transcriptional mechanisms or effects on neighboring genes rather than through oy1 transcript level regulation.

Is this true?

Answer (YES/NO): NO